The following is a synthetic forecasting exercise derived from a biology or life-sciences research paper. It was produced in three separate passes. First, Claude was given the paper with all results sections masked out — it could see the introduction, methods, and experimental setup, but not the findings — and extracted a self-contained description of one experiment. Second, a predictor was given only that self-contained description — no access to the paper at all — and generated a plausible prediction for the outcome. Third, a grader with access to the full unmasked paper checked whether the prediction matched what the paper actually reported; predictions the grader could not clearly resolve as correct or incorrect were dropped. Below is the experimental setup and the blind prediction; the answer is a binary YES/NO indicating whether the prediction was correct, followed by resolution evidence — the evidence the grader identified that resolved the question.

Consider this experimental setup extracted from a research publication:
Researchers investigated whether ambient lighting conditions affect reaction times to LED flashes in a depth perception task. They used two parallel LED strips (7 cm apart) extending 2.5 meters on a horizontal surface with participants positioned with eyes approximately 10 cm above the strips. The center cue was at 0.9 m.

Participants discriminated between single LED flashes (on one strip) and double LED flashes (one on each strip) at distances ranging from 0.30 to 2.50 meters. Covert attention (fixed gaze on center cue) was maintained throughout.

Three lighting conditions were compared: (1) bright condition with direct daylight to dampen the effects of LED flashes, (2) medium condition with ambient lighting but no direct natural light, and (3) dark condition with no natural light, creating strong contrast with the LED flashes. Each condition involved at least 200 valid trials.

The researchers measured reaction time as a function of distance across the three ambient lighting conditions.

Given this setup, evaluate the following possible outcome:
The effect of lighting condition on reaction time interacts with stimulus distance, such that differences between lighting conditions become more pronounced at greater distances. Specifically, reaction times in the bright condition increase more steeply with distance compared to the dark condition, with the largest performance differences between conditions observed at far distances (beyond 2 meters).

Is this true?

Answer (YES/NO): NO